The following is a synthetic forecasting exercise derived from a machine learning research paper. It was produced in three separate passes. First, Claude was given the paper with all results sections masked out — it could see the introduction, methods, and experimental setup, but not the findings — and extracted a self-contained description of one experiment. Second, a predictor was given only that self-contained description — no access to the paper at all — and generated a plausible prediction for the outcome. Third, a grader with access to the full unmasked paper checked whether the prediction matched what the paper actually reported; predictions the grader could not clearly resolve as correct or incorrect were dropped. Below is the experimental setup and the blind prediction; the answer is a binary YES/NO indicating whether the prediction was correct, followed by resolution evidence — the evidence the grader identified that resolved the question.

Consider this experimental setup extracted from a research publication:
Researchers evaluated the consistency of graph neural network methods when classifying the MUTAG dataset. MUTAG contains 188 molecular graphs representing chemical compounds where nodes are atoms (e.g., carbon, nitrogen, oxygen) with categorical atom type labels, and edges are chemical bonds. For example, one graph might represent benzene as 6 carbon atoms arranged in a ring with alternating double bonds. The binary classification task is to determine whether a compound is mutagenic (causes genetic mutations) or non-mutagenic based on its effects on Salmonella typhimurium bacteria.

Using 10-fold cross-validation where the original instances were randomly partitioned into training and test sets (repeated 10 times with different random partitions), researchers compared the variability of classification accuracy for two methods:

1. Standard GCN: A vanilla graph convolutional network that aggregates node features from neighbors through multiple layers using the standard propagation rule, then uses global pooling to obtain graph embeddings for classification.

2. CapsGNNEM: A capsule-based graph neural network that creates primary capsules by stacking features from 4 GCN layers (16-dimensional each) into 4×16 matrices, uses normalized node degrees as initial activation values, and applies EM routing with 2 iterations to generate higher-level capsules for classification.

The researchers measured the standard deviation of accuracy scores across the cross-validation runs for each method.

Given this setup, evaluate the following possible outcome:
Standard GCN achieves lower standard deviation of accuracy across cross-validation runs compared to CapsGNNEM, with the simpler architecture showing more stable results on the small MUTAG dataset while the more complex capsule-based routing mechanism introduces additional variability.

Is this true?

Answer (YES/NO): NO